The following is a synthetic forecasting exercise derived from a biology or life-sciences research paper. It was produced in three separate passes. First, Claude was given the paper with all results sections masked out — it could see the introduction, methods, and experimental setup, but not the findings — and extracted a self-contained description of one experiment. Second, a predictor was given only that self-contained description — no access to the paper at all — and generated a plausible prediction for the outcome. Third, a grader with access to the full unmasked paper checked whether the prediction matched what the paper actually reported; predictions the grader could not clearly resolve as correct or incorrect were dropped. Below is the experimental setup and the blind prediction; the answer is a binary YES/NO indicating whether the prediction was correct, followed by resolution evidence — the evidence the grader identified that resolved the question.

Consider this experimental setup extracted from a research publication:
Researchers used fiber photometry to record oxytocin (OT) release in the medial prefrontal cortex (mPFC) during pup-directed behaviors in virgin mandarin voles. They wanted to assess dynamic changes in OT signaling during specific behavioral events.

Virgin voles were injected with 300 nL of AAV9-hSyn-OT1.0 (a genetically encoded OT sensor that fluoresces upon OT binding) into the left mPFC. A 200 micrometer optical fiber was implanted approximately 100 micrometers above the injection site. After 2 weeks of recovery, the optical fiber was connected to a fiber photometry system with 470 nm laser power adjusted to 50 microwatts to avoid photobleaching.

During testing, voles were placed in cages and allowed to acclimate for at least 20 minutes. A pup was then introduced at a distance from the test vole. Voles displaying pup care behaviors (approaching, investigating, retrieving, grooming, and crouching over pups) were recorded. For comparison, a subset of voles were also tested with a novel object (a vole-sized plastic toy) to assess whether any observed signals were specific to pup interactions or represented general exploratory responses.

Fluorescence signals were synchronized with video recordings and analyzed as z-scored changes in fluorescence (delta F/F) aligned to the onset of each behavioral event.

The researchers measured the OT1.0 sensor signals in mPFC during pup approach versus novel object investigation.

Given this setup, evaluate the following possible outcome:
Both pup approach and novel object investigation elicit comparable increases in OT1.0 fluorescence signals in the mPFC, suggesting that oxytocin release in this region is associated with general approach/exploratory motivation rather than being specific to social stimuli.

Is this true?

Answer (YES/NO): NO